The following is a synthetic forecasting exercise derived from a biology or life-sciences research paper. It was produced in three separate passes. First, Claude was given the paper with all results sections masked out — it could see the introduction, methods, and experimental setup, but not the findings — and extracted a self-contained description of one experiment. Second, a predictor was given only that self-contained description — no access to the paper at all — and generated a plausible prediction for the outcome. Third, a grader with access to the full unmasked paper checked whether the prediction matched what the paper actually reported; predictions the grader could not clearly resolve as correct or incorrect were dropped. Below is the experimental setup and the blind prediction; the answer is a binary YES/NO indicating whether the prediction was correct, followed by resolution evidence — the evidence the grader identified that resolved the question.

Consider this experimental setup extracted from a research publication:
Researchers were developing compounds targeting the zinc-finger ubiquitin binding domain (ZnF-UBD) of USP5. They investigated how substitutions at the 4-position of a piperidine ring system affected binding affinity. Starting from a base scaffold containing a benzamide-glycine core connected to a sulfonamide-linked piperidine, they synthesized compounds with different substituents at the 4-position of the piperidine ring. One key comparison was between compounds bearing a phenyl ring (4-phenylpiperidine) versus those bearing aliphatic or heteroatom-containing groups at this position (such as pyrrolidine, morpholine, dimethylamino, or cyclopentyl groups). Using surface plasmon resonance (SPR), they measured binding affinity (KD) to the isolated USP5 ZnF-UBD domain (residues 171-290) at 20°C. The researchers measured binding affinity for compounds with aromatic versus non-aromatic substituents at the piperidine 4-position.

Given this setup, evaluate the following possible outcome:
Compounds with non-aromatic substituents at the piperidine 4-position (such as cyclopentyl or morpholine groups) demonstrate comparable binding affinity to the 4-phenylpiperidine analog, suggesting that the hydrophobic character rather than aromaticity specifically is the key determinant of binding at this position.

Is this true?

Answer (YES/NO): NO